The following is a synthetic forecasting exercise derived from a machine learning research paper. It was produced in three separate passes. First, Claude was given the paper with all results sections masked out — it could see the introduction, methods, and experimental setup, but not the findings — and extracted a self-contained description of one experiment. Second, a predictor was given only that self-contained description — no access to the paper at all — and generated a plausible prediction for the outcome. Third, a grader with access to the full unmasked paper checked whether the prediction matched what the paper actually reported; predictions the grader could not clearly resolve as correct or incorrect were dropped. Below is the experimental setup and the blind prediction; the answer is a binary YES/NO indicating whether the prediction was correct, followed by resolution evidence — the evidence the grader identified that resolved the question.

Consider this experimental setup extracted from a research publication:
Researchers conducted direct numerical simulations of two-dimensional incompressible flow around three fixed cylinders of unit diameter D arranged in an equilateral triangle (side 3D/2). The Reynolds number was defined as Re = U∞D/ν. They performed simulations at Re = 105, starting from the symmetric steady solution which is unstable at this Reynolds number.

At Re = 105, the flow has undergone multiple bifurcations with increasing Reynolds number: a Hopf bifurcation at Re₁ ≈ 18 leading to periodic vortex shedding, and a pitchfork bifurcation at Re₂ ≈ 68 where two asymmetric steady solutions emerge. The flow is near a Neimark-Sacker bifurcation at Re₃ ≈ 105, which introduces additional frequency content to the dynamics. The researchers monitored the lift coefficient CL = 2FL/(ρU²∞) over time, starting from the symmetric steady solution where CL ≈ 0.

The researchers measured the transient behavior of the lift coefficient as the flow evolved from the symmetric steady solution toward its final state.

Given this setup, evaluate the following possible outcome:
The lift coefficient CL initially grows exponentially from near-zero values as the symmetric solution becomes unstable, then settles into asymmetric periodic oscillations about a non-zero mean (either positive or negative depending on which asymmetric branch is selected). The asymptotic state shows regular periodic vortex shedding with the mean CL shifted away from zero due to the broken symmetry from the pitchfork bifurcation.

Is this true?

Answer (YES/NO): NO